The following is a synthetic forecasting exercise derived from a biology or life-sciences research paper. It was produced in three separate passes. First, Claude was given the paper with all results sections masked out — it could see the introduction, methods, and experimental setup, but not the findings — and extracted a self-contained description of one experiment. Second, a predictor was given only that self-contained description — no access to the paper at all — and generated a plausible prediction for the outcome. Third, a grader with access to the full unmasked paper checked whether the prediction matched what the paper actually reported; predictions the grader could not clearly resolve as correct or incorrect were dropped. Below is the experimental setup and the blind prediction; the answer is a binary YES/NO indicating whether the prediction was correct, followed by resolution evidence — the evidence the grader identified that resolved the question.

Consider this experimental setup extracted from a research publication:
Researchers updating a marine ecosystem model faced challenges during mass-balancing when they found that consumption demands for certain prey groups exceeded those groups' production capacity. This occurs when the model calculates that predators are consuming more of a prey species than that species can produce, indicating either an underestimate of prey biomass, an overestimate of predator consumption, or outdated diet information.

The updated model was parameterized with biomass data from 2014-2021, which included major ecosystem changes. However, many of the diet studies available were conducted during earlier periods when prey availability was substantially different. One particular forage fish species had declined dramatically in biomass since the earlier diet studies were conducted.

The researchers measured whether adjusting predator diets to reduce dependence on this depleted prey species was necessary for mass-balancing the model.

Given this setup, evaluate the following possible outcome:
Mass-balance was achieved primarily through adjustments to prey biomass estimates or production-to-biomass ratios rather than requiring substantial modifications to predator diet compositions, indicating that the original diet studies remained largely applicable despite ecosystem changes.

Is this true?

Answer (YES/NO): NO